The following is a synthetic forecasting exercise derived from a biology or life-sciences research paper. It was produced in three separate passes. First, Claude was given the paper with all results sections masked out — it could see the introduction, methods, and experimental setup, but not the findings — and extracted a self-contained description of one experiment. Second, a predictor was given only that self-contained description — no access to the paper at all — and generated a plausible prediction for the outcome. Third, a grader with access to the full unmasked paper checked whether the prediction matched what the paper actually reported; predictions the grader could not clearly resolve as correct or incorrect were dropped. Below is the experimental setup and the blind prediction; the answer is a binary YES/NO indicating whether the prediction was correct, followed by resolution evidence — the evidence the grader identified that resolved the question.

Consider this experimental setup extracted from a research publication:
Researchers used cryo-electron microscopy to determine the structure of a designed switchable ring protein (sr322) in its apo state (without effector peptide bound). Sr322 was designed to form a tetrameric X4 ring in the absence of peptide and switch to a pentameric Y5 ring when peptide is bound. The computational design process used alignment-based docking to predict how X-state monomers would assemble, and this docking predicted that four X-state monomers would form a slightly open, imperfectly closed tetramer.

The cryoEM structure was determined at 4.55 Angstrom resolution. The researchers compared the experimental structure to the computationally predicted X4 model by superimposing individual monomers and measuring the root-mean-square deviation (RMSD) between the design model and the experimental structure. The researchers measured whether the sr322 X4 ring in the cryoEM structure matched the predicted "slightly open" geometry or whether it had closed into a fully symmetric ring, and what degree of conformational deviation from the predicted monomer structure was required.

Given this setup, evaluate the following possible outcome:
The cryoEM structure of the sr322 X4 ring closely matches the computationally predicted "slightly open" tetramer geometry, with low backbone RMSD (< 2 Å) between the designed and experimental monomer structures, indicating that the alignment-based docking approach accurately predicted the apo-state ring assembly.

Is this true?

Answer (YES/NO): NO